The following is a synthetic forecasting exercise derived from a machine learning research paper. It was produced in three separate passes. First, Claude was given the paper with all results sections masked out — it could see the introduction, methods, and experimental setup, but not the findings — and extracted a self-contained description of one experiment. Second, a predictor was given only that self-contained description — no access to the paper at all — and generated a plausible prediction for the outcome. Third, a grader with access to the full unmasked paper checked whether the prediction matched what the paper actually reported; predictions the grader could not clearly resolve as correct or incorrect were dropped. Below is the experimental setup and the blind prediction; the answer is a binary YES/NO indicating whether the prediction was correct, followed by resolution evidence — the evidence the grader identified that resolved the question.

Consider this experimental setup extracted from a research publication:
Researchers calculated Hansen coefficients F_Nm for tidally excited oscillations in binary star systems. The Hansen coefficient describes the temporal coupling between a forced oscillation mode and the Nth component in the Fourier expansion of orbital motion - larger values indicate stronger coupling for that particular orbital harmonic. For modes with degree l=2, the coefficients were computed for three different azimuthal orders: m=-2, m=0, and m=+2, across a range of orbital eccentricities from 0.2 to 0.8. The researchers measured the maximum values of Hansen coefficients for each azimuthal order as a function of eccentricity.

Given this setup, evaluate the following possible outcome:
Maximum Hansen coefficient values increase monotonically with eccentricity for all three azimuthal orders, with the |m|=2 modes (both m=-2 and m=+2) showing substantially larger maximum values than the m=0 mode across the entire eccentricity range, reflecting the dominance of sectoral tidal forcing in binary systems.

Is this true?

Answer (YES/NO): NO